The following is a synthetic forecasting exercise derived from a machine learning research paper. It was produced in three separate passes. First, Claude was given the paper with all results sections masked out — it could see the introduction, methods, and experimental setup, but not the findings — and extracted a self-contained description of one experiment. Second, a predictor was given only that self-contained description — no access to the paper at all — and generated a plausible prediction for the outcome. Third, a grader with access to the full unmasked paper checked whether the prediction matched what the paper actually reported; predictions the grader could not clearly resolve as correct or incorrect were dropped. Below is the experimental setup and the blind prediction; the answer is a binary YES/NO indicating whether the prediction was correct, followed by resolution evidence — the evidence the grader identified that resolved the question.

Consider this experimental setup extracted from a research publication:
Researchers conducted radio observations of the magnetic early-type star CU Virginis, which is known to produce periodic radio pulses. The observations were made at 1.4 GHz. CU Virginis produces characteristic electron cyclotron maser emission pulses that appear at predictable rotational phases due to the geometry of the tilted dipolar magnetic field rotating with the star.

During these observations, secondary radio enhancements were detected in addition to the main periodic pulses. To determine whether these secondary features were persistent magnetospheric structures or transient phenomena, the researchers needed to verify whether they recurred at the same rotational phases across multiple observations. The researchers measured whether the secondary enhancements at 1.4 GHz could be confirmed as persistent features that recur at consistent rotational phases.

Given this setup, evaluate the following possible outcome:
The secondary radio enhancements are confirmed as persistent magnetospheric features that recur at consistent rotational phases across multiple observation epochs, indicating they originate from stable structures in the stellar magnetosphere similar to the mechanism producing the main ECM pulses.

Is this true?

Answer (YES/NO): NO